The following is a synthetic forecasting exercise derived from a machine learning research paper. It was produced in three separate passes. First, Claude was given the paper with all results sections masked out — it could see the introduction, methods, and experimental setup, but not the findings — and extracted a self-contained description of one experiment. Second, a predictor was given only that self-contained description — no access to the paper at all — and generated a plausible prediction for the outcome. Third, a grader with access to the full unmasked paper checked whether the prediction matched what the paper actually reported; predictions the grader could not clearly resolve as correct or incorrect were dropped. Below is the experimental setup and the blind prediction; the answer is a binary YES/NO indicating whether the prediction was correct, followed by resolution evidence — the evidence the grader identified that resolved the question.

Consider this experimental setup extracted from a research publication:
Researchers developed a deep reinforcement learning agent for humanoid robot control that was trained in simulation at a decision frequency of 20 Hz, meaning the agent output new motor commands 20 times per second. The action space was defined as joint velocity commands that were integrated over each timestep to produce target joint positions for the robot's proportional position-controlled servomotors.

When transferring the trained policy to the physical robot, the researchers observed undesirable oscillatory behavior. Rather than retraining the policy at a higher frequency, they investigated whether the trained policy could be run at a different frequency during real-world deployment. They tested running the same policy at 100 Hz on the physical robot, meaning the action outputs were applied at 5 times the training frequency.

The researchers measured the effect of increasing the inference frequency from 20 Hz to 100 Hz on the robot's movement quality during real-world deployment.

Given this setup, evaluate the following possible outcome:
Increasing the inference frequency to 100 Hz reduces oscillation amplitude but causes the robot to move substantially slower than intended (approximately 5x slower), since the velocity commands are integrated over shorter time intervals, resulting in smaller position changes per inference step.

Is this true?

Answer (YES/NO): NO